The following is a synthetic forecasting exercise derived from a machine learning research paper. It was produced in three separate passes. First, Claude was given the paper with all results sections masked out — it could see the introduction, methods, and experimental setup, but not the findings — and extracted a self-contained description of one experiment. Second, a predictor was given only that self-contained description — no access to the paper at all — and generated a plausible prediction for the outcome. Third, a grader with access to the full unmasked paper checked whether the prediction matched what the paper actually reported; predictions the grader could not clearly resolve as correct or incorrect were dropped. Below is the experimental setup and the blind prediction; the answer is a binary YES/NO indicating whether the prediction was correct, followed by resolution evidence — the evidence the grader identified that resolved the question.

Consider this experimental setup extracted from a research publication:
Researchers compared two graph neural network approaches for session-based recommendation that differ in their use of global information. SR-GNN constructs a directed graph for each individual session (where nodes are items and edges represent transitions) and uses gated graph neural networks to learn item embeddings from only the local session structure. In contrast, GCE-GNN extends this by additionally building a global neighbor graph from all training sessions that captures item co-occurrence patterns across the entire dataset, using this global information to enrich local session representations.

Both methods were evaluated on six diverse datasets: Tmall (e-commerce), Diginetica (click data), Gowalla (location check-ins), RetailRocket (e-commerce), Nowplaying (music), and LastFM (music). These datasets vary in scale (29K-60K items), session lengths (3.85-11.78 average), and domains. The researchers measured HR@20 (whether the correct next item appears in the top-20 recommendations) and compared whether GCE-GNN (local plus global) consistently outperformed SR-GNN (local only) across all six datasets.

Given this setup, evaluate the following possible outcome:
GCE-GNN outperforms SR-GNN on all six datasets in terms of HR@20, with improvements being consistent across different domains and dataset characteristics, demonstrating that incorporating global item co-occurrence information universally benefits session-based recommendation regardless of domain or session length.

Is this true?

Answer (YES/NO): YES